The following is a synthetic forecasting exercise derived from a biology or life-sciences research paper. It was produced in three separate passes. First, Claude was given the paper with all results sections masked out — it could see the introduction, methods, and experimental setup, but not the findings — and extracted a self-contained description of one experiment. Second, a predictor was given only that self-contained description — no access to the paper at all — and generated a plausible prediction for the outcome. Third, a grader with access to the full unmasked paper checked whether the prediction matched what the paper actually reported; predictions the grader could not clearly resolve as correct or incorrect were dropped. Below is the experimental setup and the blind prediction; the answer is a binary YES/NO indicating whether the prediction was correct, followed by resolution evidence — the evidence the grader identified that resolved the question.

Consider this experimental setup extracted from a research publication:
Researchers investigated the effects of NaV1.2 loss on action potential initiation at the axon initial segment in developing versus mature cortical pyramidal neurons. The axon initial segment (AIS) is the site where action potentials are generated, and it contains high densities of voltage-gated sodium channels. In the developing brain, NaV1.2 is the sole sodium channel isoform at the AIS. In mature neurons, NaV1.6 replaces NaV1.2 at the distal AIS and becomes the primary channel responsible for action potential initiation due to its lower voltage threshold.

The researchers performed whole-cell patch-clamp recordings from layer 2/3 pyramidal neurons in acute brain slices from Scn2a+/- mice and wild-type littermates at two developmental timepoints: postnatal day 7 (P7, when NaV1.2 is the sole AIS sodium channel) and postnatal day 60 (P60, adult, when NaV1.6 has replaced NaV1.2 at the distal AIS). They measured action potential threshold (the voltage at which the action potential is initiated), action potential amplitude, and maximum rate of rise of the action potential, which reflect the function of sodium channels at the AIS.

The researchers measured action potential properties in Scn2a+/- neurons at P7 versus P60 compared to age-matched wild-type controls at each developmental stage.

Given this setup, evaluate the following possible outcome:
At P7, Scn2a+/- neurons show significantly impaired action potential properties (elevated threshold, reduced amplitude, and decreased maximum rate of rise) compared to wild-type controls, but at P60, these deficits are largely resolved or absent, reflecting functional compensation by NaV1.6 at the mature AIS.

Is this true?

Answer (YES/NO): NO